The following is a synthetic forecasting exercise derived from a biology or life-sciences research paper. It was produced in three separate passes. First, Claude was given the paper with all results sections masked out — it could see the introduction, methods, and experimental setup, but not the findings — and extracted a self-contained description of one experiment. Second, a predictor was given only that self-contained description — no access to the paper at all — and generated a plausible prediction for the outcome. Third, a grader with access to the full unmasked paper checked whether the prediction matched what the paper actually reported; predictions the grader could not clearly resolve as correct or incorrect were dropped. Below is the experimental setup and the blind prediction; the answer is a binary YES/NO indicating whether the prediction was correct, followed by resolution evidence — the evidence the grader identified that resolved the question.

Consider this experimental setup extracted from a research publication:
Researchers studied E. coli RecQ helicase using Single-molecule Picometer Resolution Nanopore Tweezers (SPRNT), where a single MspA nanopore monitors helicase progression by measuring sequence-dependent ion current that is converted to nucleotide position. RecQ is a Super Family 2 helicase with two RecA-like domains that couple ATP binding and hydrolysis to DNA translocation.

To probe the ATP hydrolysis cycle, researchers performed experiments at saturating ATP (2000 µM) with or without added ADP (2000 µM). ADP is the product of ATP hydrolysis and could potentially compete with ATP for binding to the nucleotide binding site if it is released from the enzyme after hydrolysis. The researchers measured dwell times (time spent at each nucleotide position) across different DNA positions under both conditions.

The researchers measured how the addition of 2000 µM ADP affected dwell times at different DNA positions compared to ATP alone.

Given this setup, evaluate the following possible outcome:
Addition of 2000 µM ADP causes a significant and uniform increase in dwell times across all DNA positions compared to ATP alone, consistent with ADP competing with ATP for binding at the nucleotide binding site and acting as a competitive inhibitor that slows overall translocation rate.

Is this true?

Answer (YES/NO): NO